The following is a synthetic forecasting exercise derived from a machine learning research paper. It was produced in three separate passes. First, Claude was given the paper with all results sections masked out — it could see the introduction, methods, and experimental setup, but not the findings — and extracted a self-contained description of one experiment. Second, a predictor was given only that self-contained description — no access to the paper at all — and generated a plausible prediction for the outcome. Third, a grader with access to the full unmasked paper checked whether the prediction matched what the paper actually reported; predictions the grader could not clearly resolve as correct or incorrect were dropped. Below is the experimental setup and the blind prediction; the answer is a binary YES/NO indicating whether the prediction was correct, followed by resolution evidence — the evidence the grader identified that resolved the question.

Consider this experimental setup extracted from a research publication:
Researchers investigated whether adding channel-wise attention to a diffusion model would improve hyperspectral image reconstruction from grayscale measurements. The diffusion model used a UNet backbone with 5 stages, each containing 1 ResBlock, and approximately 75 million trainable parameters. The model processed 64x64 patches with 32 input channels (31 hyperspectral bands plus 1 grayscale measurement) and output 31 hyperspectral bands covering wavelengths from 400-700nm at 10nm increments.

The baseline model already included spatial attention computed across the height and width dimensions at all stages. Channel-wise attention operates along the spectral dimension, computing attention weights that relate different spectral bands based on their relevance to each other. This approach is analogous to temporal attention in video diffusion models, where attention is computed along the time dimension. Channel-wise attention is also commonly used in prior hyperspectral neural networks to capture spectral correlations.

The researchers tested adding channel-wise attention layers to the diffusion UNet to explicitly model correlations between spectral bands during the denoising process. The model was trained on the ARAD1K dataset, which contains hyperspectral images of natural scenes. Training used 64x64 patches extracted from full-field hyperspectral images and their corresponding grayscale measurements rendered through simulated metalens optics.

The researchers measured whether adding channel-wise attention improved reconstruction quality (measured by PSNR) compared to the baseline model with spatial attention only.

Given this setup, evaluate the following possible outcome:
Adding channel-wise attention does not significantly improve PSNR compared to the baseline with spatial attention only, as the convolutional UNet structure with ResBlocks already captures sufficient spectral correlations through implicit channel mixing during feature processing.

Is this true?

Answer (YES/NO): YES